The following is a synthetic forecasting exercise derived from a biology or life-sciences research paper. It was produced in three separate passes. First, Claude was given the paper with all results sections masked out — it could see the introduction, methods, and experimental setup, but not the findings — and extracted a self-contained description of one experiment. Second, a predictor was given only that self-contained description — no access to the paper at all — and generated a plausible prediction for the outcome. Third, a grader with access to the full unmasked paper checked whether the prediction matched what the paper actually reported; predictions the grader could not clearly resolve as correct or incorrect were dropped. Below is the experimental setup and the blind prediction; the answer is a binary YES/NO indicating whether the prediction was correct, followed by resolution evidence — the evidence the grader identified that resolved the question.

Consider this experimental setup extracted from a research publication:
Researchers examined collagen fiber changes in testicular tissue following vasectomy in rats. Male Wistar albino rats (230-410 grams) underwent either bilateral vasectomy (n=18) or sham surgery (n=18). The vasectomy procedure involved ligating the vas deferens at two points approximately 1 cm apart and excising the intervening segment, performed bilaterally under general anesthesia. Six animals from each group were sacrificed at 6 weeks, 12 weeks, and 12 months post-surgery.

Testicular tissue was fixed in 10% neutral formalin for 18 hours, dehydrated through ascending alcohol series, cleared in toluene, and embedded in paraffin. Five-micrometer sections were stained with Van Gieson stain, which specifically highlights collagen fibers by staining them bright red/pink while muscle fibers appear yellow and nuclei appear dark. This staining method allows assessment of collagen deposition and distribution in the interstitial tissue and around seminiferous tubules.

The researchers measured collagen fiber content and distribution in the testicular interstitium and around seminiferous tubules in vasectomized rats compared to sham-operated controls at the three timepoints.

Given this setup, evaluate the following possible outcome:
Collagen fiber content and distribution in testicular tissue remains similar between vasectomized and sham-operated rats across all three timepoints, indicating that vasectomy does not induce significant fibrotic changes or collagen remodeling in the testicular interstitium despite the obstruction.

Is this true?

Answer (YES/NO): NO